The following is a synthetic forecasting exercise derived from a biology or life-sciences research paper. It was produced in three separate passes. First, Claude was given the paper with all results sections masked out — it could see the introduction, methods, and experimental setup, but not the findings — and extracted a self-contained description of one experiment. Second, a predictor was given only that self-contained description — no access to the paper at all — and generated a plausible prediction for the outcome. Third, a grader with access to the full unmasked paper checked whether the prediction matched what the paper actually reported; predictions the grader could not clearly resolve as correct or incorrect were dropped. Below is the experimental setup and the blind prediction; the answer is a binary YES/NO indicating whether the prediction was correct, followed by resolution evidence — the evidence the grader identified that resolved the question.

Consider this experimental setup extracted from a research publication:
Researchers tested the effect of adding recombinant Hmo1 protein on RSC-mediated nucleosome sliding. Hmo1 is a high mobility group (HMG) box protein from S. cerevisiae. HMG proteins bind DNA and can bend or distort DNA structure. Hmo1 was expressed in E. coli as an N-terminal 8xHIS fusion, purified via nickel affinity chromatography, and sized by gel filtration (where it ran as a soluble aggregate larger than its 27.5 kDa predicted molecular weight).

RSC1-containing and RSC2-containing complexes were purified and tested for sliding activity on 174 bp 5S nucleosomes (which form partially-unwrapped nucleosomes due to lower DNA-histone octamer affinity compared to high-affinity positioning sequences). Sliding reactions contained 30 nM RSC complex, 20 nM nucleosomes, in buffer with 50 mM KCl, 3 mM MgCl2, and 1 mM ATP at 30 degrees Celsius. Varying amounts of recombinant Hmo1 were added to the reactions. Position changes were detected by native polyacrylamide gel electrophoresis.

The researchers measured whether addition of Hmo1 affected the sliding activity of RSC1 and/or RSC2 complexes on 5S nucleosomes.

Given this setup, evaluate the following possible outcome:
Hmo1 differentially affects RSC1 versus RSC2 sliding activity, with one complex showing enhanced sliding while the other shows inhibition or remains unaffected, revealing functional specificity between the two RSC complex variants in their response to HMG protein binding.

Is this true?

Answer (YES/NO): NO